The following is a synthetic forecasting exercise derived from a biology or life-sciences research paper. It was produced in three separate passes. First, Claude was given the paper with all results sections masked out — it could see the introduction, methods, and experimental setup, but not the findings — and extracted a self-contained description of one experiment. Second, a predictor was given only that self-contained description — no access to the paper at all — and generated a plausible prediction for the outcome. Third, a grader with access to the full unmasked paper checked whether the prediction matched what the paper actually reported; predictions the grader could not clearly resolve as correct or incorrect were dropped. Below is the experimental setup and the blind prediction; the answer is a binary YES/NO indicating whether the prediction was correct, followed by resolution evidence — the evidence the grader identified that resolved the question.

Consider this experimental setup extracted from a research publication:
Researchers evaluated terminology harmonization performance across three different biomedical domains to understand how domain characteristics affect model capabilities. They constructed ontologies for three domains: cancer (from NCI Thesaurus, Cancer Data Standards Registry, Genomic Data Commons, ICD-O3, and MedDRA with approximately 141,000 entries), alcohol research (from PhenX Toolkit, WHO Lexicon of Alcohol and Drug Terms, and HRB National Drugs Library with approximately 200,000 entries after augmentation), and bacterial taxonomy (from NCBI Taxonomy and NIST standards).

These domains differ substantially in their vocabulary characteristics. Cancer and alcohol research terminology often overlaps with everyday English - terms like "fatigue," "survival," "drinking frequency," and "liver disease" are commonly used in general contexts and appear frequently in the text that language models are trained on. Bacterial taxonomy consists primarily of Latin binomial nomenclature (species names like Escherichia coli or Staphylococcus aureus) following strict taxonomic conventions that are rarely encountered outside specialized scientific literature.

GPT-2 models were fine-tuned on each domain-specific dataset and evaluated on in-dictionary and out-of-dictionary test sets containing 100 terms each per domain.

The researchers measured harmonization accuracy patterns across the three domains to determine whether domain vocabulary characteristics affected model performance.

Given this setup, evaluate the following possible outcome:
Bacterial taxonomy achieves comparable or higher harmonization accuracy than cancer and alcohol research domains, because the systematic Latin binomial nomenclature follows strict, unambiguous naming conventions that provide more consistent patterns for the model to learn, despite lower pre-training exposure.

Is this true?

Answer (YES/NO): NO